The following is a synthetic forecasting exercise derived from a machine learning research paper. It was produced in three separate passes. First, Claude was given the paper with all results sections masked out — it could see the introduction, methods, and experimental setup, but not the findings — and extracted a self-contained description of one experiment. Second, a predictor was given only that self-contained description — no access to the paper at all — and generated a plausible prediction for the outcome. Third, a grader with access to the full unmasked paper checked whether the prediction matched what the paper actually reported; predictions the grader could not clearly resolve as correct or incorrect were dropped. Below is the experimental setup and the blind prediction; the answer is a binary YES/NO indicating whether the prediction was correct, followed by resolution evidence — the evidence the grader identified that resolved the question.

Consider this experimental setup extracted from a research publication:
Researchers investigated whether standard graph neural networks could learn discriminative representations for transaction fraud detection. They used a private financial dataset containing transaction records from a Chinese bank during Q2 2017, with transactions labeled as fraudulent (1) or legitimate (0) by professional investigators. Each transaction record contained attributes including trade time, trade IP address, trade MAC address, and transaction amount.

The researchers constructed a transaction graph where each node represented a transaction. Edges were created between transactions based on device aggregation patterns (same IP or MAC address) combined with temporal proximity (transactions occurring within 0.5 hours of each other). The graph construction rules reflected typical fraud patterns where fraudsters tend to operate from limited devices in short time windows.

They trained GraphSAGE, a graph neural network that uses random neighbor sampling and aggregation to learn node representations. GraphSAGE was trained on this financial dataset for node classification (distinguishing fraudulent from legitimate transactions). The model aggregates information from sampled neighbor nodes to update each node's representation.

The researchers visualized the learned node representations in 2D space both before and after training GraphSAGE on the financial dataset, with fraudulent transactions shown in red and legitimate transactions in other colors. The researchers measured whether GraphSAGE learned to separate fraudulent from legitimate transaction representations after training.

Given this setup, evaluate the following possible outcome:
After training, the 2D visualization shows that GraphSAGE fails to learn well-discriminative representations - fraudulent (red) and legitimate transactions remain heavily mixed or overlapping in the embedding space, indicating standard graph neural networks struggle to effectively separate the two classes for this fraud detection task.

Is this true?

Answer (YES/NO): YES